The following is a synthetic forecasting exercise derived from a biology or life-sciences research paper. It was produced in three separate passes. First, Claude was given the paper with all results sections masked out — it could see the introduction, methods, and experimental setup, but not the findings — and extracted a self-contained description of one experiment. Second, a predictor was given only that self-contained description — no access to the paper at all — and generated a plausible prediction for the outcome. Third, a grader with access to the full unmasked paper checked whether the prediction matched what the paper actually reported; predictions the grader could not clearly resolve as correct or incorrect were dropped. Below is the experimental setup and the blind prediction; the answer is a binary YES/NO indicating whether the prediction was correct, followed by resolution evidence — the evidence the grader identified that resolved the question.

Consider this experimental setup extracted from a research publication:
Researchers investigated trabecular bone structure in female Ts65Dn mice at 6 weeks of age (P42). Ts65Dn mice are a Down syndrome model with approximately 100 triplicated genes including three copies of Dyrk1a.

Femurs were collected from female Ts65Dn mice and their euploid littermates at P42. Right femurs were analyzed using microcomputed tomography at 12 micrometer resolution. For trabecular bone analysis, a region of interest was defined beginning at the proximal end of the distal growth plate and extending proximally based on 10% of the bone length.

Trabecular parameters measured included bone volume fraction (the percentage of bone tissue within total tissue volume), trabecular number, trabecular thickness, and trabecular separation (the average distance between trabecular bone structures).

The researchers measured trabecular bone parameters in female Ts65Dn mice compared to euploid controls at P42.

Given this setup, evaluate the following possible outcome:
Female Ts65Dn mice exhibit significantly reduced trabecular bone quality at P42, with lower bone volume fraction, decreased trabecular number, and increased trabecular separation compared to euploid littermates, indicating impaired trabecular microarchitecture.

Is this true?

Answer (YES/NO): NO